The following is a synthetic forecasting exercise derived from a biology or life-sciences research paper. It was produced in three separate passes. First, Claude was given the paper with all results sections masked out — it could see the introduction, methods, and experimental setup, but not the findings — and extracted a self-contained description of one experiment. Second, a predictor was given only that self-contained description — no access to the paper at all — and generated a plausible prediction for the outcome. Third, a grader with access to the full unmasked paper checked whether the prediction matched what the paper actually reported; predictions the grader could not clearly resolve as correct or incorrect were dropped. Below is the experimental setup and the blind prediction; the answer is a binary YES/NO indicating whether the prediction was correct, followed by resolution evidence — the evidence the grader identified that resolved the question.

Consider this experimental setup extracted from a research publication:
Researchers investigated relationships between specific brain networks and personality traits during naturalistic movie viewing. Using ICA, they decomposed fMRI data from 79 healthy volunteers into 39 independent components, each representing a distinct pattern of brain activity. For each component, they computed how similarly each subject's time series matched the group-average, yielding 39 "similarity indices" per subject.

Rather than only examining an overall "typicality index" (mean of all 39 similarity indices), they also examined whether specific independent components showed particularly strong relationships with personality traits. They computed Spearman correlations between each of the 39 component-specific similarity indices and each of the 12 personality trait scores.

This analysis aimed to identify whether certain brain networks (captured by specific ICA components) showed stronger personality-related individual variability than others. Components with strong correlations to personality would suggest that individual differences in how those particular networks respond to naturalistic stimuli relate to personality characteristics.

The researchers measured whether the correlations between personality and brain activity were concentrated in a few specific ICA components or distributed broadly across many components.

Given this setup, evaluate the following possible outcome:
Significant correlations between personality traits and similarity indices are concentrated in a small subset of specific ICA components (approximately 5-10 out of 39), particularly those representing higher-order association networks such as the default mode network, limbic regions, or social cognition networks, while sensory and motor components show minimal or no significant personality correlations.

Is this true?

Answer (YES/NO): NO